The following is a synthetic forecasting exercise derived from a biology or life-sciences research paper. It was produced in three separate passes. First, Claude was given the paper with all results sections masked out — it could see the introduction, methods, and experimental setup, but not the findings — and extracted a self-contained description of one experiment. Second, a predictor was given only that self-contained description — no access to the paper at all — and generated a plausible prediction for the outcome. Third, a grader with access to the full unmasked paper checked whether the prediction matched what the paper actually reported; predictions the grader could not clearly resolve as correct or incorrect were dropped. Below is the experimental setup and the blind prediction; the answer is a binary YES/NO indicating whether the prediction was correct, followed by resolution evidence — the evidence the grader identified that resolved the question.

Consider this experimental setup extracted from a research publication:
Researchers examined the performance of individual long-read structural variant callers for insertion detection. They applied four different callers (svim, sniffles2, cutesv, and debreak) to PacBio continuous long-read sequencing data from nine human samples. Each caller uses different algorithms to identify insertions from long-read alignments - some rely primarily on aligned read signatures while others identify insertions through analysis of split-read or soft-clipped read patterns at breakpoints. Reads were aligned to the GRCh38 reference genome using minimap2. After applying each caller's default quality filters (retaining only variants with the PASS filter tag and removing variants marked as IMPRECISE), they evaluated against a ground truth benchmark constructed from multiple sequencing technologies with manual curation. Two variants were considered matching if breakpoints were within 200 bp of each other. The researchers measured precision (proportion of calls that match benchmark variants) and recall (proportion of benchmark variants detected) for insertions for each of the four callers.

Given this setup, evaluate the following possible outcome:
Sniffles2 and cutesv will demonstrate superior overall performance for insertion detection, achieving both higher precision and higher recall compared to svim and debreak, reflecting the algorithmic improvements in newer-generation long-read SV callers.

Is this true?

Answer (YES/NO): NO